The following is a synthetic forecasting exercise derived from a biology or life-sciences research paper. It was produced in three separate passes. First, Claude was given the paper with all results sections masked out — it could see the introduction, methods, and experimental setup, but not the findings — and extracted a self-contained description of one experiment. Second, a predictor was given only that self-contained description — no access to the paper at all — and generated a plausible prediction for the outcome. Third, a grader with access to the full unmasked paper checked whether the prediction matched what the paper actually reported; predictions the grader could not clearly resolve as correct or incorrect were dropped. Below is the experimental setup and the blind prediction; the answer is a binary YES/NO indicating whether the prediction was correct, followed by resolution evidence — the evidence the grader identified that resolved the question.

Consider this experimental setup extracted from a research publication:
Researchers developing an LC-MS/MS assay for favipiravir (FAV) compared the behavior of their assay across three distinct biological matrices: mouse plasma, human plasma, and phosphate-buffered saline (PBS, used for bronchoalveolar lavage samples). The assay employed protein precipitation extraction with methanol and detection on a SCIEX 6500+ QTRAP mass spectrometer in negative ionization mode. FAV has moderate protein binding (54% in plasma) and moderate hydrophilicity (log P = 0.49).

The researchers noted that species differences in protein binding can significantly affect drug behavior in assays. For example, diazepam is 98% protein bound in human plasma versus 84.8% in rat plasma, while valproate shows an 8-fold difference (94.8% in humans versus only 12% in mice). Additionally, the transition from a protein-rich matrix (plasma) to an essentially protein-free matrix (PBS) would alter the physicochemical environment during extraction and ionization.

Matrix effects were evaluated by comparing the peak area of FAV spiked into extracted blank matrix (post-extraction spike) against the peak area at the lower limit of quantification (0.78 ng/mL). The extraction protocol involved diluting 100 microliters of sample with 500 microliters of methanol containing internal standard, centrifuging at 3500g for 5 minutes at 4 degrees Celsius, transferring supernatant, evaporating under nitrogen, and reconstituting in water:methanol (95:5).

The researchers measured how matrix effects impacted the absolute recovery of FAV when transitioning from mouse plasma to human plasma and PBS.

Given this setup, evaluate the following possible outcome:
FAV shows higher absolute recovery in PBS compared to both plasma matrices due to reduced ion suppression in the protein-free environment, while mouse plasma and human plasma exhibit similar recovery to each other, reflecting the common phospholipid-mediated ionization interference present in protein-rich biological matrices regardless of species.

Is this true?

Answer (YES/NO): NO